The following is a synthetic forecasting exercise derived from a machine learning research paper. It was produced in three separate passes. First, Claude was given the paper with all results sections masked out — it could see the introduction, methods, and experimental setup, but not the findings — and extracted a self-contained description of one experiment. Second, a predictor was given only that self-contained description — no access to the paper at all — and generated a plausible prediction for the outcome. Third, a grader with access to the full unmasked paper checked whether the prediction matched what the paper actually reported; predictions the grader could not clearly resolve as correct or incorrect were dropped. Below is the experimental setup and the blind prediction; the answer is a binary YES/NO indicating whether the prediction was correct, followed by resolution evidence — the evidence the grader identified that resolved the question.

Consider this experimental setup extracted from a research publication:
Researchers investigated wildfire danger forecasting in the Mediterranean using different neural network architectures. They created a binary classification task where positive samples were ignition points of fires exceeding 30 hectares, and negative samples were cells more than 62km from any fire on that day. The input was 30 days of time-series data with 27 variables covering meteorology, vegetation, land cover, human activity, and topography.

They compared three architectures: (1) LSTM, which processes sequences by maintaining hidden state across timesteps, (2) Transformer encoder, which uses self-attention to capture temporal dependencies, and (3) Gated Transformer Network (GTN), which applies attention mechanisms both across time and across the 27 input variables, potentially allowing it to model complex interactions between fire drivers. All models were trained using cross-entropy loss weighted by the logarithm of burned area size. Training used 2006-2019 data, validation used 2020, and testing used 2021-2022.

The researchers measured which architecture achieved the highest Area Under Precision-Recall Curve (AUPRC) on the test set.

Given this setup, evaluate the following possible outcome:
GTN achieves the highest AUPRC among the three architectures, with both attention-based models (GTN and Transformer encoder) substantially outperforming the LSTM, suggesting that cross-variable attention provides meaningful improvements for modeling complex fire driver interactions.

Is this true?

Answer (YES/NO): NO